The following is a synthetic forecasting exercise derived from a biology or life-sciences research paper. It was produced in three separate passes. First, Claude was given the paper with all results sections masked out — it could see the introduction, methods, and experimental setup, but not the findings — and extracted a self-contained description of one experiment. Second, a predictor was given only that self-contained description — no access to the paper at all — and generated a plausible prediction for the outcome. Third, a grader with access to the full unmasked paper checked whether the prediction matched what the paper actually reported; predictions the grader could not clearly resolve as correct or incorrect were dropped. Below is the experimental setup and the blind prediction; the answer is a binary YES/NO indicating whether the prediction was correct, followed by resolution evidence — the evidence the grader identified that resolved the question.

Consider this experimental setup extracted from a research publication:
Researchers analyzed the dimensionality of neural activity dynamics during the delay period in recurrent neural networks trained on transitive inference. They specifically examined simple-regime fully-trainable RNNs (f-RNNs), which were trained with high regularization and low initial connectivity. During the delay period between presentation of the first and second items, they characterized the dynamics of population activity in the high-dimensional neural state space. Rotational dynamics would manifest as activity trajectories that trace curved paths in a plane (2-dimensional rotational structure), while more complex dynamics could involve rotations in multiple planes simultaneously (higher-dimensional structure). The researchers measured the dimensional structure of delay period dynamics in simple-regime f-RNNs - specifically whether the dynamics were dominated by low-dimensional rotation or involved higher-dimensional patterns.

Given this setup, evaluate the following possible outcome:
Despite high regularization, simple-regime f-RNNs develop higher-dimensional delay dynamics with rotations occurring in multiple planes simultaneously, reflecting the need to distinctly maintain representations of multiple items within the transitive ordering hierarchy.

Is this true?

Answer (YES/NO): NO